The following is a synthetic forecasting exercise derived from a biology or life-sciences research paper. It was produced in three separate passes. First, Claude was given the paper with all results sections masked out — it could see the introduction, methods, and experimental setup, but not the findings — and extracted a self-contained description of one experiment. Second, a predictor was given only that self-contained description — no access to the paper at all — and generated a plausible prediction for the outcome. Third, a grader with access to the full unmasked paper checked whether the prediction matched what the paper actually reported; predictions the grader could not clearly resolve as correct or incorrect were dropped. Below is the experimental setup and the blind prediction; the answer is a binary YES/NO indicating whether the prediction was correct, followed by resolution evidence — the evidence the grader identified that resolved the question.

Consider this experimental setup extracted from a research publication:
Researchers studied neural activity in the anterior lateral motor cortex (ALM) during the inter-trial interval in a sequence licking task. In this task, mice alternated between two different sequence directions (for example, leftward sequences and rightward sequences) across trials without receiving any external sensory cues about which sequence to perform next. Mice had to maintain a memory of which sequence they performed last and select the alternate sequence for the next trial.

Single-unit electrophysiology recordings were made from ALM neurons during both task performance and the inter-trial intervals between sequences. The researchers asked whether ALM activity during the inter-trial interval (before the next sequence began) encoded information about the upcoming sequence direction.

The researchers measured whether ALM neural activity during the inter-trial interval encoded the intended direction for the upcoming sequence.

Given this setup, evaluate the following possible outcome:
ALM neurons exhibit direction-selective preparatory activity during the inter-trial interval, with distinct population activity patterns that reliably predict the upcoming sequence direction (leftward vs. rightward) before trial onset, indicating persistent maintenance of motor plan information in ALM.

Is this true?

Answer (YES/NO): NO